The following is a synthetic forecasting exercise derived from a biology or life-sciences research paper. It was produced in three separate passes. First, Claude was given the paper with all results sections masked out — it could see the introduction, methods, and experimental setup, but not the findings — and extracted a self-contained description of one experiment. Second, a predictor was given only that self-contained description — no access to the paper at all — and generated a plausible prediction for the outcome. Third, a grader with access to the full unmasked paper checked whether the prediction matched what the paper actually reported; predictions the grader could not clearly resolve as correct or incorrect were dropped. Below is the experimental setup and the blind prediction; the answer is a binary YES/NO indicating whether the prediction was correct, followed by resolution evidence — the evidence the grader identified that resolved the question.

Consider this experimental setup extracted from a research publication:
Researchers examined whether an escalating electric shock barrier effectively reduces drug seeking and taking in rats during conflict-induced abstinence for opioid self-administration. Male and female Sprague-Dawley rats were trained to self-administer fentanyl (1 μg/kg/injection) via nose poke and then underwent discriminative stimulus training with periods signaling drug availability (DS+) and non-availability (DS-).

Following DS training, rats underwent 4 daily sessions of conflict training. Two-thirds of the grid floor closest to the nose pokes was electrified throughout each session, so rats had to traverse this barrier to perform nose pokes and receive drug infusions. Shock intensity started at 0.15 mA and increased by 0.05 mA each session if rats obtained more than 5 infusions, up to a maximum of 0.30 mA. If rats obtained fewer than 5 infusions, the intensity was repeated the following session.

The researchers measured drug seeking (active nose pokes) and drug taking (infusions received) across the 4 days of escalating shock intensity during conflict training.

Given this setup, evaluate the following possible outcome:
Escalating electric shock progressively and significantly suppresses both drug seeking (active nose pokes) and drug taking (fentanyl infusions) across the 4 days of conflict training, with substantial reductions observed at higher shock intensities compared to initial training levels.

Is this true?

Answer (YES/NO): YES